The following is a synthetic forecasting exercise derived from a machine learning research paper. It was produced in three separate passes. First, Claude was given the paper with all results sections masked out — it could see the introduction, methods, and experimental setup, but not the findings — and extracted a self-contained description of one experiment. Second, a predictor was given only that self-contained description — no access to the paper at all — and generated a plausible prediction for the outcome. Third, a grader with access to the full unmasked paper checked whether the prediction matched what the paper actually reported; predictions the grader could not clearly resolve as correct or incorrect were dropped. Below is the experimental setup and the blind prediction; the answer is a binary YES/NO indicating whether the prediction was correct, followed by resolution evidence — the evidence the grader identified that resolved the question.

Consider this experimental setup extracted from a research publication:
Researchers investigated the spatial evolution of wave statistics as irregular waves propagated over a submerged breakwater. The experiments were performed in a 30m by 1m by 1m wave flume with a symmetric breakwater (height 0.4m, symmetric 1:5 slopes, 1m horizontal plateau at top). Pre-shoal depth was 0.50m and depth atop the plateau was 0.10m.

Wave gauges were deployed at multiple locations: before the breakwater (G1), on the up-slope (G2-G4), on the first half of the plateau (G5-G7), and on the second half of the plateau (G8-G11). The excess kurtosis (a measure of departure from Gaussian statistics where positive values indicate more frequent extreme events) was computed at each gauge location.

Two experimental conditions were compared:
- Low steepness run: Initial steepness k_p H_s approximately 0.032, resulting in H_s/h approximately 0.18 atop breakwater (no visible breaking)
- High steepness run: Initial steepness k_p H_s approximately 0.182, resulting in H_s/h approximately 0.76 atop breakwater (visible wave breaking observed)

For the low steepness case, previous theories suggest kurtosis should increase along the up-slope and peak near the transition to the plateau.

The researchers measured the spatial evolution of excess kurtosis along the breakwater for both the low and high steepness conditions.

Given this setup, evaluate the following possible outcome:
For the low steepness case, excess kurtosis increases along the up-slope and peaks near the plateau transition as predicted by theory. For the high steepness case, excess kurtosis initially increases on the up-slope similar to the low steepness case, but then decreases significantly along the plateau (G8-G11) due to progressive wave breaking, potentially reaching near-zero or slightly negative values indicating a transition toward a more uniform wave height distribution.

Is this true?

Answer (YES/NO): NO